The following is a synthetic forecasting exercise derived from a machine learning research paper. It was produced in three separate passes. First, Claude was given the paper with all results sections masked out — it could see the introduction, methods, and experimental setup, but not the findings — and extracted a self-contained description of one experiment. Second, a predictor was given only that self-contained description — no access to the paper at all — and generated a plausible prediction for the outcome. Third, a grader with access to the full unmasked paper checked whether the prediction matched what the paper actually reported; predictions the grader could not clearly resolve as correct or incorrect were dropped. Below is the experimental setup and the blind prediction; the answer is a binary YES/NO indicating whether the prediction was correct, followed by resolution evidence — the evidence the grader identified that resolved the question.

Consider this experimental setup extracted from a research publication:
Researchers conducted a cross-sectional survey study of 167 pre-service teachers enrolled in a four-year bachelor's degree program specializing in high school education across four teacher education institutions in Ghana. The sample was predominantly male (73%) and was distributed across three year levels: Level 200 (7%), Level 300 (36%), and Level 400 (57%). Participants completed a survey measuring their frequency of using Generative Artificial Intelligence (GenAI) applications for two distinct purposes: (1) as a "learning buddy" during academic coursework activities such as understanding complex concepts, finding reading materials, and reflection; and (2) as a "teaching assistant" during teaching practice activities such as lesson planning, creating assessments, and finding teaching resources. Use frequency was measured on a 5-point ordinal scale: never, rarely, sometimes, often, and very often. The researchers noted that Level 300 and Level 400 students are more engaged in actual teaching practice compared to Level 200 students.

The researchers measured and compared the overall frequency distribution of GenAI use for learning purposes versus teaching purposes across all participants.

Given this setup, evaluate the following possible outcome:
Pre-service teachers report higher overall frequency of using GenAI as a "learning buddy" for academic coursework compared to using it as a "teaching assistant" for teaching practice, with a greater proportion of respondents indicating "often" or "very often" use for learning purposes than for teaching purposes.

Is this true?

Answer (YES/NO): YES